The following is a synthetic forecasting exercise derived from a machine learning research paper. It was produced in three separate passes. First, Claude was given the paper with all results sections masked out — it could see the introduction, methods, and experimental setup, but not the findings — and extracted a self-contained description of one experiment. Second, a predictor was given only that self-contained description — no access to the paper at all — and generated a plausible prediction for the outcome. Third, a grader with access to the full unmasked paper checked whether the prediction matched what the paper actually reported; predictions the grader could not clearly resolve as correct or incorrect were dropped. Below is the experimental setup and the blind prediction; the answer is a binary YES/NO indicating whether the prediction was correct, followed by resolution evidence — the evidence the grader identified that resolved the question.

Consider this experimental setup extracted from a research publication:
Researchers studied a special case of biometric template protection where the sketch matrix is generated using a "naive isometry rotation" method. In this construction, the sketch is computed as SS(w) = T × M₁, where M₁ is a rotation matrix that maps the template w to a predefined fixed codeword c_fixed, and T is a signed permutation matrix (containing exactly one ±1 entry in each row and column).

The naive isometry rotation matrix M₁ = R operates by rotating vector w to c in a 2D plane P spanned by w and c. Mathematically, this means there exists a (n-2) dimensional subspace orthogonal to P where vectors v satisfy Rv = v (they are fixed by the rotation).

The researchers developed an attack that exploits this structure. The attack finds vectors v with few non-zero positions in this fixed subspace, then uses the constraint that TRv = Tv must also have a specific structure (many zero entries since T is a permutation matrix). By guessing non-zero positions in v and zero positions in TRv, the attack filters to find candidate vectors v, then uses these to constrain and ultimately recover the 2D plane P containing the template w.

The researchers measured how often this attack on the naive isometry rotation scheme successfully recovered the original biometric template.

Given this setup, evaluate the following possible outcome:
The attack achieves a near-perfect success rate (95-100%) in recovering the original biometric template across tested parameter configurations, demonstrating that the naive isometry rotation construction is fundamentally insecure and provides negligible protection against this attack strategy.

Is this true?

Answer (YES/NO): NO